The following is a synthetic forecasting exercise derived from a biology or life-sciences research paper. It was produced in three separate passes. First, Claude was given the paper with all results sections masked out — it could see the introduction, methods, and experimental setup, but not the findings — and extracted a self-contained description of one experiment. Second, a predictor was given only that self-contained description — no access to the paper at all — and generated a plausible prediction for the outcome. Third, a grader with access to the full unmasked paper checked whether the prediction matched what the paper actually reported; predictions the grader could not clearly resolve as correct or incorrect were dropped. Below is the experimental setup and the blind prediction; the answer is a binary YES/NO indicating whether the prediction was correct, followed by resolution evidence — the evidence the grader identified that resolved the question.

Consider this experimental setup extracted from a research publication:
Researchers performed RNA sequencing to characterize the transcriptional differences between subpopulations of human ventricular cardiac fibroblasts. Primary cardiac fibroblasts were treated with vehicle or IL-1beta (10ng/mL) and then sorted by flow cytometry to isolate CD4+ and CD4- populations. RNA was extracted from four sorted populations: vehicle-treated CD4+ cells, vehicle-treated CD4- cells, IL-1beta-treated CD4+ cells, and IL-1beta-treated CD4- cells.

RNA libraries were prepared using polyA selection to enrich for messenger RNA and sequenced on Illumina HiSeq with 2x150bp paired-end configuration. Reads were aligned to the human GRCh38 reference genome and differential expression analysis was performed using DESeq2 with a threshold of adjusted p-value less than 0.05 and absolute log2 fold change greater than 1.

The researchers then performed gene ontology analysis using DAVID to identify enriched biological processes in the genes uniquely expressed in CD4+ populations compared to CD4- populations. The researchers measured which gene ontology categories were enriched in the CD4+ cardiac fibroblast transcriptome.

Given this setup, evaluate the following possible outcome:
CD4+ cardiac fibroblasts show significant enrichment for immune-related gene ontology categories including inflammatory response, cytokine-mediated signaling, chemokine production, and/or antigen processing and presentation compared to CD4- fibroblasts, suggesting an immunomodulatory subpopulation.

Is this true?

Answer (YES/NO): NO